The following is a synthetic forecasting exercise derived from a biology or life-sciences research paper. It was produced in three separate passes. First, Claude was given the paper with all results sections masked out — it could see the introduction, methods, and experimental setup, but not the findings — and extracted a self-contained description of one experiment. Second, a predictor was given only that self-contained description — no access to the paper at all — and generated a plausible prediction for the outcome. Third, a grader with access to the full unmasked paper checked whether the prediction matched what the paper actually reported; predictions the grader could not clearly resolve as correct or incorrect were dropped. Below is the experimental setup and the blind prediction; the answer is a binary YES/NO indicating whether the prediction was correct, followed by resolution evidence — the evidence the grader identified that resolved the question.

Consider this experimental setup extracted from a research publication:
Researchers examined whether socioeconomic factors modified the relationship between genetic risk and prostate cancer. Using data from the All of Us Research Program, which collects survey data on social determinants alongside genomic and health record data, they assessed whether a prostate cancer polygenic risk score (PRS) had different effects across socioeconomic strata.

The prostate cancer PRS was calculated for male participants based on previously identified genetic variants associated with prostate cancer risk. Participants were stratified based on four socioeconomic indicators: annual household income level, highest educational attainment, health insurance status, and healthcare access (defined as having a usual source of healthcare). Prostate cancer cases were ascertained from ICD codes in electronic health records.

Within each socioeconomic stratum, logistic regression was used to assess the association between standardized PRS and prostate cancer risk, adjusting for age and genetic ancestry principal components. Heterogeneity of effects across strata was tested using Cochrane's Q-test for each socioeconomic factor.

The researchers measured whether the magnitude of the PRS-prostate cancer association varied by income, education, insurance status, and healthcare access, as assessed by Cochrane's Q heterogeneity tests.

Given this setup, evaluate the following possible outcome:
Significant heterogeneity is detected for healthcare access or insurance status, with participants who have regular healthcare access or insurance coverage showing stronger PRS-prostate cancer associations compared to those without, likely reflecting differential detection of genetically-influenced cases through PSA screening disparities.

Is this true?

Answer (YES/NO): YES